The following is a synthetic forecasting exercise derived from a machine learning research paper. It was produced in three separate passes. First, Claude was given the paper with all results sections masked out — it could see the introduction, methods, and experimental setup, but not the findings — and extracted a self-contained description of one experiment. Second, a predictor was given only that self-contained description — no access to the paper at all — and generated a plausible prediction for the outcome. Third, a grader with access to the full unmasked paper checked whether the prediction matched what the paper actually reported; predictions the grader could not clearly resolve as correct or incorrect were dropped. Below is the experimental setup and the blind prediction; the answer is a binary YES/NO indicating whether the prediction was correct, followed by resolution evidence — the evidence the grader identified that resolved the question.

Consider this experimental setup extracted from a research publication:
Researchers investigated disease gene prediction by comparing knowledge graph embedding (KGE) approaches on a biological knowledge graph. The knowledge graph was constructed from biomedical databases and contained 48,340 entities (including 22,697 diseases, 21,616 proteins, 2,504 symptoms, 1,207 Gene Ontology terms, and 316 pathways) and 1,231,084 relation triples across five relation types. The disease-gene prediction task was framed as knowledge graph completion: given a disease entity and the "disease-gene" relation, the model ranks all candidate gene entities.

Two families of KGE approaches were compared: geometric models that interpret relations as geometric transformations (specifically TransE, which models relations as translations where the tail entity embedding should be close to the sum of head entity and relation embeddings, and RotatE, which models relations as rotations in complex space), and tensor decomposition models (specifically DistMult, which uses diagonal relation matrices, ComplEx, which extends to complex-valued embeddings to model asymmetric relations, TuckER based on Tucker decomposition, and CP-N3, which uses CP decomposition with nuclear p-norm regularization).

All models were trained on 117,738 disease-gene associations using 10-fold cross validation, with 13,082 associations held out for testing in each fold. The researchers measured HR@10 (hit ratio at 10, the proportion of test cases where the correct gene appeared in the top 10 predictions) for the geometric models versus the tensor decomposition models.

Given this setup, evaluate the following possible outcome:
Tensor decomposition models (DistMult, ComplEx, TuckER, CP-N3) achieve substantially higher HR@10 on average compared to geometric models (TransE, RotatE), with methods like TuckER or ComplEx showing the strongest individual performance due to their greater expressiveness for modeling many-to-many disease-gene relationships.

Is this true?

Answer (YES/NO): NO